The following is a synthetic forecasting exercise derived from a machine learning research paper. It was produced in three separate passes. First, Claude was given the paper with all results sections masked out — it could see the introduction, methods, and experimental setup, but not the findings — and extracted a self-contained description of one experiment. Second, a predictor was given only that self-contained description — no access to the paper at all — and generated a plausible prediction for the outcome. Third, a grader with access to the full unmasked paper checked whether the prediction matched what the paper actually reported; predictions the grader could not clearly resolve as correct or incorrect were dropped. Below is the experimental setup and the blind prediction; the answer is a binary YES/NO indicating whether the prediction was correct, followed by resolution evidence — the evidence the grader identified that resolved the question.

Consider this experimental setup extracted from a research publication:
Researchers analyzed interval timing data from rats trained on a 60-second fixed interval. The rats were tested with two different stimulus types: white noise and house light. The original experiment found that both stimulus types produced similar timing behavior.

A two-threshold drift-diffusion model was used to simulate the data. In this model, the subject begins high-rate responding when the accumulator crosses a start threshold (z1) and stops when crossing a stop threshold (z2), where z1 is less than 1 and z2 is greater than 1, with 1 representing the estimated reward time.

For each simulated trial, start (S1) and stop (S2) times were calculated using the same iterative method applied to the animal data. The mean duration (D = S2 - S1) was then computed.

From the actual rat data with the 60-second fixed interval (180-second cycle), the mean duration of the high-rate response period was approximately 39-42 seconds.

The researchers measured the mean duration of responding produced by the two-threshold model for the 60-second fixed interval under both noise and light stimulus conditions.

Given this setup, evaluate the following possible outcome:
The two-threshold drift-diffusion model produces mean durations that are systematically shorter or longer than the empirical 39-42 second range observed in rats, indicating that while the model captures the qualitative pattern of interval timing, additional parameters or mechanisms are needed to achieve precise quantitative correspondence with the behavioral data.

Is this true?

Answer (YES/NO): YES